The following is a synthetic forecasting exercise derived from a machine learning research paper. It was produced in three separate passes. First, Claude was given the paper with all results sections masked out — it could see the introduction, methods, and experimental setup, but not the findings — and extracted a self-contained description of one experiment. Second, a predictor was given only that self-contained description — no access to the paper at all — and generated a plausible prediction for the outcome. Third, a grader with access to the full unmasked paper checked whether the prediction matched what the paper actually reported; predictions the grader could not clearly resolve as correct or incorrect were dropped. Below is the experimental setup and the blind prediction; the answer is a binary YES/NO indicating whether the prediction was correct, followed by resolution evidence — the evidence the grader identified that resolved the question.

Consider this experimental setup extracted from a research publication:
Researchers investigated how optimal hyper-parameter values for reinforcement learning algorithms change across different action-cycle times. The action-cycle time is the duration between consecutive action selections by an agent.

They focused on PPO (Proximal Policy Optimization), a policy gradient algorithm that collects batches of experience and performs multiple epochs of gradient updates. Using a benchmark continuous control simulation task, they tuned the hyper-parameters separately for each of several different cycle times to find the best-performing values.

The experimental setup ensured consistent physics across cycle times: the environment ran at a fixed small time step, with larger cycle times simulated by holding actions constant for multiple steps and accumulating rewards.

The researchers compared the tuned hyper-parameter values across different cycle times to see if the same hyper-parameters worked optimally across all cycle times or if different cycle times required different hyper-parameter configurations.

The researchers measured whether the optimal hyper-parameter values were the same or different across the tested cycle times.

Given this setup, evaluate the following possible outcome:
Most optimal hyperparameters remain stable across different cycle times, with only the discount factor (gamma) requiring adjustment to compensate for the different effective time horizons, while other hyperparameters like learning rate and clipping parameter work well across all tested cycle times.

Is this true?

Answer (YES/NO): NO